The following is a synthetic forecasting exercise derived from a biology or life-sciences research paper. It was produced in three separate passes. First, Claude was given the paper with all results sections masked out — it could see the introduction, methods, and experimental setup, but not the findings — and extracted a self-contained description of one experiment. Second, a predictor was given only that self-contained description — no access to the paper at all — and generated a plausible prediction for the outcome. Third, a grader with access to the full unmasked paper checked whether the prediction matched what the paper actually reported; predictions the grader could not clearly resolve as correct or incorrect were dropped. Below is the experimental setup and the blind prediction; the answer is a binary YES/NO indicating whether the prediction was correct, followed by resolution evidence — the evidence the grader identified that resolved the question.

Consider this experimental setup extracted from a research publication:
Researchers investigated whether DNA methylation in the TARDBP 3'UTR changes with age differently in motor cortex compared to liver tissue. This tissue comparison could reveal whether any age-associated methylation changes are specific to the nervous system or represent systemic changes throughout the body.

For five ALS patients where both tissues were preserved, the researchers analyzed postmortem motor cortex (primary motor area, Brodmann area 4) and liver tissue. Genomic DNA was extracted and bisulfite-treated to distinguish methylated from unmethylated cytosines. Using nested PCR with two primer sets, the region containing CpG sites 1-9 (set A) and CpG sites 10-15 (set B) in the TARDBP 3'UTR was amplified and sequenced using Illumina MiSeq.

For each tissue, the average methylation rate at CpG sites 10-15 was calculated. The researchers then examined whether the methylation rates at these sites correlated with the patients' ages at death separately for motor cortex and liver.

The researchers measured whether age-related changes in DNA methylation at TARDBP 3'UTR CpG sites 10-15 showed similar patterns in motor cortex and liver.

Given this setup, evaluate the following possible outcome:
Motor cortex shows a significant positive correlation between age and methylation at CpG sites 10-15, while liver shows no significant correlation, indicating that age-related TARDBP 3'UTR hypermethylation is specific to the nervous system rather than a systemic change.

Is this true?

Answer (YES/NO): NO